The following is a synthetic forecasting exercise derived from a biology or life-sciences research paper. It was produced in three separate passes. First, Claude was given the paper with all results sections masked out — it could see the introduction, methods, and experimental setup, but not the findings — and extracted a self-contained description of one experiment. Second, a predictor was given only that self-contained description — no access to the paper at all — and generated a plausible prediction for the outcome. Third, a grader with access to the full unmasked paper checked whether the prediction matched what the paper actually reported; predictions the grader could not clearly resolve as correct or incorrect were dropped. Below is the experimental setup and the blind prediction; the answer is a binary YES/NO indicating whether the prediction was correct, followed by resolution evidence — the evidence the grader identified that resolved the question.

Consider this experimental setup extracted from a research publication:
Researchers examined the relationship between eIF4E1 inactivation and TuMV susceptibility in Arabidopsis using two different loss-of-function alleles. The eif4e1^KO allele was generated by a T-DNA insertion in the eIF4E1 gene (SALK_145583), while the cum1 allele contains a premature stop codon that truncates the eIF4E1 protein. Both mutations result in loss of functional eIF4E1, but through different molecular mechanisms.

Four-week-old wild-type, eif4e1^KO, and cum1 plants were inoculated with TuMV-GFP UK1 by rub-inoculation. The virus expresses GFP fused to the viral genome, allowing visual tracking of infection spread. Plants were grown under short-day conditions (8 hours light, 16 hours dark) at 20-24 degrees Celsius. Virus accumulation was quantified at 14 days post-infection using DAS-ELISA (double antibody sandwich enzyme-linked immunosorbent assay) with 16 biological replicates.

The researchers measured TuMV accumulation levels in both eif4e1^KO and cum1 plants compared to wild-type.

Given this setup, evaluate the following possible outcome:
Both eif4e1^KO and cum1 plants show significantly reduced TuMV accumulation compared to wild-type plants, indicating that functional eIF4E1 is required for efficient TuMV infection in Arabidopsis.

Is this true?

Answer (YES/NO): NO